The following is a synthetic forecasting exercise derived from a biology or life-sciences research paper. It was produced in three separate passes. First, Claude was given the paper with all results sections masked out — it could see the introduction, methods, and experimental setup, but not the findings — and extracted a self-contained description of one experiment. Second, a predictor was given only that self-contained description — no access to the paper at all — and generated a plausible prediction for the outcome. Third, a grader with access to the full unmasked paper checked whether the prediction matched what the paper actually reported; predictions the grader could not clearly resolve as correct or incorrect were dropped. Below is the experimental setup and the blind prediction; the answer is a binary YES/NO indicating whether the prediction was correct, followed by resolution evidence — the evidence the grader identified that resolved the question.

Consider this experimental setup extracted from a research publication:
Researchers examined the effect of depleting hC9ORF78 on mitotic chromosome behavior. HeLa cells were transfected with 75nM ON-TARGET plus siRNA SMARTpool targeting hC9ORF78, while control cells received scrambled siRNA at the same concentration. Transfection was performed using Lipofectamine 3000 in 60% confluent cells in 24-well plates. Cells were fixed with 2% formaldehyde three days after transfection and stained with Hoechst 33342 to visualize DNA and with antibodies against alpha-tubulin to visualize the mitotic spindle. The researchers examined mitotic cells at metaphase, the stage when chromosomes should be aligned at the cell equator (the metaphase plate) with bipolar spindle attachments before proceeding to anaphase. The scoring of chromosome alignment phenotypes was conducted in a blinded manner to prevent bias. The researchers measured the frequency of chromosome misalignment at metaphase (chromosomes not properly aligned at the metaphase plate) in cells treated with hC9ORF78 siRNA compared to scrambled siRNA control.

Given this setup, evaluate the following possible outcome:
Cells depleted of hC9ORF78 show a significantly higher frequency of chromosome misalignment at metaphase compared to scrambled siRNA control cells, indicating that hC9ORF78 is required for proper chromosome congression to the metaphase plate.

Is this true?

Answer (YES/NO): YES